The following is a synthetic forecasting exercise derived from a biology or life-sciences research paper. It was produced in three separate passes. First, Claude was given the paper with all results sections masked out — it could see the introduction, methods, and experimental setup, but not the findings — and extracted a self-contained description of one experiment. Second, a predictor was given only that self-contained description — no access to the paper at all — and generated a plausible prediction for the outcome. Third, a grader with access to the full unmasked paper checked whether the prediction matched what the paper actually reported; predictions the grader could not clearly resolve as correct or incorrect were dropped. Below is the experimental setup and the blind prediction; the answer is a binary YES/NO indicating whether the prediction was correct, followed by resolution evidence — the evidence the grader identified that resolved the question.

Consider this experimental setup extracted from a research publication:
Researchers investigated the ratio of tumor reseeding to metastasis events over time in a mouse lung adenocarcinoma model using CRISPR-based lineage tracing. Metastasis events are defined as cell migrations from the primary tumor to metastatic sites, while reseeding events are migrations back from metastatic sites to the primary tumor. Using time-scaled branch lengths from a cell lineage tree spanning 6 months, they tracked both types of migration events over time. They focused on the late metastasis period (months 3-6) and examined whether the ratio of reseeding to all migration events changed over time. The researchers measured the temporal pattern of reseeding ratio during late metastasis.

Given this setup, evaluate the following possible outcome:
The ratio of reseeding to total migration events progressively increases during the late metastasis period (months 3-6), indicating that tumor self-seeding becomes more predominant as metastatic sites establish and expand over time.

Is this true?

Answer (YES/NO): NO